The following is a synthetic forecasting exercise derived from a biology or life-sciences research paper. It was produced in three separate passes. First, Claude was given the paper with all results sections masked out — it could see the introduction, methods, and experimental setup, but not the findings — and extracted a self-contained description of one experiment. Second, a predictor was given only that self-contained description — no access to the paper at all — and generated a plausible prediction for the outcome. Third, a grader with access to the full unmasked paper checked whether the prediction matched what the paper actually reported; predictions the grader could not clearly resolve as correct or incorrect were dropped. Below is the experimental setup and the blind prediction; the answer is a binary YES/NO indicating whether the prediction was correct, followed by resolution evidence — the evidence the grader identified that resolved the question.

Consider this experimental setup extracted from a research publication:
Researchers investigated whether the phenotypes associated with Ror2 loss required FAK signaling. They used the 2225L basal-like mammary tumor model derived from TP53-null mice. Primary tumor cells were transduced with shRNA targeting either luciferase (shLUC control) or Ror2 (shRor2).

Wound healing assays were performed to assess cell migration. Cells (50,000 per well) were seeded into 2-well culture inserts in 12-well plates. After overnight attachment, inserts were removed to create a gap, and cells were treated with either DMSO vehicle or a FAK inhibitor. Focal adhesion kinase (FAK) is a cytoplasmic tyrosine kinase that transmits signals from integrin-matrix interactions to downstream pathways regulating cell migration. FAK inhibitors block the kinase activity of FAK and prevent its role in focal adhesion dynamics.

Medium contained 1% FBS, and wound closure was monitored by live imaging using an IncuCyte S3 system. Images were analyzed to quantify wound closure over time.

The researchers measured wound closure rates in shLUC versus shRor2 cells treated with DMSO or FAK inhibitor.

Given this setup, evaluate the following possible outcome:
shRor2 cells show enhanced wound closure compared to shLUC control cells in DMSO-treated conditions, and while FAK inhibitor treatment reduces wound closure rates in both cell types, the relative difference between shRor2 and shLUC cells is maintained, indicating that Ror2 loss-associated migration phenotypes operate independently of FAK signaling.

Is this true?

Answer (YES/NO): NO